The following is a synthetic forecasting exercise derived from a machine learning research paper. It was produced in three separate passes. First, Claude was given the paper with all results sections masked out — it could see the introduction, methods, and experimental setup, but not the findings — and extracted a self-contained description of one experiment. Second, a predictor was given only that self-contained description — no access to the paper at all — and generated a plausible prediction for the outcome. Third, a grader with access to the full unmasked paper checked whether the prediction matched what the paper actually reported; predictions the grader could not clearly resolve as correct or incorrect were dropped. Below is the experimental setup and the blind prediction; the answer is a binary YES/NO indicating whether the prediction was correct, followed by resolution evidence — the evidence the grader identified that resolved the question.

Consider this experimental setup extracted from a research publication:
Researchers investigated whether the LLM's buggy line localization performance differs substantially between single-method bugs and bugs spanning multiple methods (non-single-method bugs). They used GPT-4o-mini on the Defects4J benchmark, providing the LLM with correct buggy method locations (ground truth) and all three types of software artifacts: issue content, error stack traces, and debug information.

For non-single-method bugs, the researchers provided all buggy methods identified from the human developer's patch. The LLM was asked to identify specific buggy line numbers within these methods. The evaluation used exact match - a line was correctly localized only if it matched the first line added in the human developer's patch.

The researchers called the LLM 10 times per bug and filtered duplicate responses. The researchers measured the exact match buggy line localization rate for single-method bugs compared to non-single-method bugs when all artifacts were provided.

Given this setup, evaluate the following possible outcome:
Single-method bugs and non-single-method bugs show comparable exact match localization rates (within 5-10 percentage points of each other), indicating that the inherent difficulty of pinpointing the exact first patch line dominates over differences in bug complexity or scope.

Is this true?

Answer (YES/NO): NO